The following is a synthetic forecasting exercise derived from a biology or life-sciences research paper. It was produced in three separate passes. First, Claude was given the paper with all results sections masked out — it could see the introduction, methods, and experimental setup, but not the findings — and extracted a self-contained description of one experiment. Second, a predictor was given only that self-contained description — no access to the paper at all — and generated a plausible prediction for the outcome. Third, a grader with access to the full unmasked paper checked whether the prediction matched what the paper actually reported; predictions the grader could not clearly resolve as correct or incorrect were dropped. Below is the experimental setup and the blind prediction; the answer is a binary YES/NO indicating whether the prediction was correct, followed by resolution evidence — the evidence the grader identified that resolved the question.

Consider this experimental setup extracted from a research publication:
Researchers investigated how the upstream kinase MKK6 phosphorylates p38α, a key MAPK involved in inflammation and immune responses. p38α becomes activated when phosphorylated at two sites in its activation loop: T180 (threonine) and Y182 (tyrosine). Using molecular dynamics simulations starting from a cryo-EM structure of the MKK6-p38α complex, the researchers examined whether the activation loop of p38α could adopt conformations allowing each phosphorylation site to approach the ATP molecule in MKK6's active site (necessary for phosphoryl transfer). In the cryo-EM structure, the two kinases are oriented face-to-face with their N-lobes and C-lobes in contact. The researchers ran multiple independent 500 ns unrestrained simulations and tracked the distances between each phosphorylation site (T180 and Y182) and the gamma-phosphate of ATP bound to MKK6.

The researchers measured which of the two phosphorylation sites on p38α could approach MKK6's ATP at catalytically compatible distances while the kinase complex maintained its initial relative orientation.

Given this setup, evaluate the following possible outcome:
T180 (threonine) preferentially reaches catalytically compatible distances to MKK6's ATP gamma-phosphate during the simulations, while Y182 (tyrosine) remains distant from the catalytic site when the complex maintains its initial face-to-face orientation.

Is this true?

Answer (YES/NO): NO